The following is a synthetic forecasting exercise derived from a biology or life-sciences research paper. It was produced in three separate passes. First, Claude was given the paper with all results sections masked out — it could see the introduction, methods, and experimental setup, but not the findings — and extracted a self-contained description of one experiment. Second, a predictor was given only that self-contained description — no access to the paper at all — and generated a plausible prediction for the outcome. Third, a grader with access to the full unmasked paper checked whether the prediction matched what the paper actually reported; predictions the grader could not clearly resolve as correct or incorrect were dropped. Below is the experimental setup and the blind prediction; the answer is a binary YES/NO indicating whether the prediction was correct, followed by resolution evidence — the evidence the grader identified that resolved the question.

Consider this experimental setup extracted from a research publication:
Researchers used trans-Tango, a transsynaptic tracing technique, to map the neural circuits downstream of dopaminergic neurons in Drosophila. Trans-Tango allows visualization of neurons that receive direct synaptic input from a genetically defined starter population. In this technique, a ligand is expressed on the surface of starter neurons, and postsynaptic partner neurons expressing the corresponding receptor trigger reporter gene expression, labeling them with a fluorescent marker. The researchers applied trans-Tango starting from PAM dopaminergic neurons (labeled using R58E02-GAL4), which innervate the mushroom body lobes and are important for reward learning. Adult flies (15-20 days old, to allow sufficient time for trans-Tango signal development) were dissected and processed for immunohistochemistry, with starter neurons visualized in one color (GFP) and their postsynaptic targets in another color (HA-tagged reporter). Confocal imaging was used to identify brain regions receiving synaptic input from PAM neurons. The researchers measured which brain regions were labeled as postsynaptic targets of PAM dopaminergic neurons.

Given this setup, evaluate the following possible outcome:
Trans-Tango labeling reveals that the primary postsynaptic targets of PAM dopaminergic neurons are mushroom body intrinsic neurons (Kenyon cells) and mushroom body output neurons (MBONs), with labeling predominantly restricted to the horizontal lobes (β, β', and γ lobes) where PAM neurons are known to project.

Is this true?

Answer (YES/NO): NO